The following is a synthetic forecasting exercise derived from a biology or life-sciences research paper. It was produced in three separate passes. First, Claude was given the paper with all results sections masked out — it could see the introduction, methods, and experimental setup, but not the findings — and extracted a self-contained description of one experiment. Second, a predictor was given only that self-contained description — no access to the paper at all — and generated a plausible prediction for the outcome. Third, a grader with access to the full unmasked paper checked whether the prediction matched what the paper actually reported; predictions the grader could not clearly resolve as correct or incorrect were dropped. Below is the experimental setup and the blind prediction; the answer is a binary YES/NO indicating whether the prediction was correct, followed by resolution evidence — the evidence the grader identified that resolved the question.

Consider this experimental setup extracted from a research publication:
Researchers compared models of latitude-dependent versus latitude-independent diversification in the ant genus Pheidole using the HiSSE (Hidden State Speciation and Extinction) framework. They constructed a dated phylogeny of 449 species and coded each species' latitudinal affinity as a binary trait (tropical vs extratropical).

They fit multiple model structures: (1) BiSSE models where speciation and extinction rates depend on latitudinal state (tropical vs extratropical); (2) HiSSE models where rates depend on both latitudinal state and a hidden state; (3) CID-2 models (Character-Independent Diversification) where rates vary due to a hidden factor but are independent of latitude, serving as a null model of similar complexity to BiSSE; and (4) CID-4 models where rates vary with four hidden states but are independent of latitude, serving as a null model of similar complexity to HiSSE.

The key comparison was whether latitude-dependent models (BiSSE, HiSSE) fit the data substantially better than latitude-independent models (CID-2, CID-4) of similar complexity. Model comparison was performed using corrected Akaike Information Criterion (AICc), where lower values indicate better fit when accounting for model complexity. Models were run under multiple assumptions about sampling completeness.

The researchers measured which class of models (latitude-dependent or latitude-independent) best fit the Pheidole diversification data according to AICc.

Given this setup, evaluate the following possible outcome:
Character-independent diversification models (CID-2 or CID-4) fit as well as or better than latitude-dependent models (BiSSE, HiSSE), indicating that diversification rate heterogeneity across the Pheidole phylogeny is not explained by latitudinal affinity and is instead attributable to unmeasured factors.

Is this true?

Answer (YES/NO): YES